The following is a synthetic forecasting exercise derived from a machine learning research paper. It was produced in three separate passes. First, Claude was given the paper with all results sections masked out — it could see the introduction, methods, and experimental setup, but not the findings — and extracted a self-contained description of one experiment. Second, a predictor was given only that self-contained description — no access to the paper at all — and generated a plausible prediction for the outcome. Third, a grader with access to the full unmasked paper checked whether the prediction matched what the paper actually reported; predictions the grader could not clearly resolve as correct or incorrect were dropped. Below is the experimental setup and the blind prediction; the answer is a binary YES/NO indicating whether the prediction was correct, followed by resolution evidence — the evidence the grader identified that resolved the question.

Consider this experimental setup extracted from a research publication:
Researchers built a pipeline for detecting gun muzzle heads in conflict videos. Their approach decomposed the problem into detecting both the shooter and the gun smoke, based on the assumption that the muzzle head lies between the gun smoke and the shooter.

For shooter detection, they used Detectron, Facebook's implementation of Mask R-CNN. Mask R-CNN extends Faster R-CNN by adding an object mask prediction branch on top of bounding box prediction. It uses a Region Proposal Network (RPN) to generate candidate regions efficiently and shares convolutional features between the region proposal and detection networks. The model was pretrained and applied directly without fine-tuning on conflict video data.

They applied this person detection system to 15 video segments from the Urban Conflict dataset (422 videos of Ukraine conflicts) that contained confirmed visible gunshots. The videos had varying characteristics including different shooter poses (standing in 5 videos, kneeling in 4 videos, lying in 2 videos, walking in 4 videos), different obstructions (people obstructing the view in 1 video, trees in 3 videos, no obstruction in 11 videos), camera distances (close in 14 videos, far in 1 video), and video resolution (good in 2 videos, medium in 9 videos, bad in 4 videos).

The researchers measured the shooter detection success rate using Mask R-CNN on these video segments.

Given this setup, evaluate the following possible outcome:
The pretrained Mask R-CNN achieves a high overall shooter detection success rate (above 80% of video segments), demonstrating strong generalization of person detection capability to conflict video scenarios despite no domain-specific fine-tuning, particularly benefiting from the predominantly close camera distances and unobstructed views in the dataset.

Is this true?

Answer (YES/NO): NO